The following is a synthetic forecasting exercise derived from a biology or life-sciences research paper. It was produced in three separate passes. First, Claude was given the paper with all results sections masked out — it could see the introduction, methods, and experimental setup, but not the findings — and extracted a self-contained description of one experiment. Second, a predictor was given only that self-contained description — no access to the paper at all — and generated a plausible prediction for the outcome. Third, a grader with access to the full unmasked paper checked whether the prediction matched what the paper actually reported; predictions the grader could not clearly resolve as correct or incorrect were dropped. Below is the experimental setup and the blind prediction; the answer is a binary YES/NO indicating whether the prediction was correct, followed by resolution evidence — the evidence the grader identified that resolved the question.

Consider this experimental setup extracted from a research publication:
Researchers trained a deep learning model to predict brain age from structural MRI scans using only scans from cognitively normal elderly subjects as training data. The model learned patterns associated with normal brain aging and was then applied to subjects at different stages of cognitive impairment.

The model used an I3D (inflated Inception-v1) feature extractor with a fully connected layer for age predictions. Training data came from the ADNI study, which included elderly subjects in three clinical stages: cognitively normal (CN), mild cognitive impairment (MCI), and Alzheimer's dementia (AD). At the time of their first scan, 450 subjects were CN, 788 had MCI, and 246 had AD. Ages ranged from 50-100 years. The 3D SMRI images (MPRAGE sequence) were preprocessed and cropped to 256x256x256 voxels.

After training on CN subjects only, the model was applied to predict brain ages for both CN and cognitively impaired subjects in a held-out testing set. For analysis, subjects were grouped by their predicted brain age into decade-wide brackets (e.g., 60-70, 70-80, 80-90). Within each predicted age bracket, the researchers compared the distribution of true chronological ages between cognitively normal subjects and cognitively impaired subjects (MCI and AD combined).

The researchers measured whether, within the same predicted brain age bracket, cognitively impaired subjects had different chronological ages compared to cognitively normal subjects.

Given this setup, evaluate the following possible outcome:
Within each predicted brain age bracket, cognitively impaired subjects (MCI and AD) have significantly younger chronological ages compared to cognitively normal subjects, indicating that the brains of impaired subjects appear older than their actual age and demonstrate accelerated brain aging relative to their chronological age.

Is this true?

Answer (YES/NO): NO